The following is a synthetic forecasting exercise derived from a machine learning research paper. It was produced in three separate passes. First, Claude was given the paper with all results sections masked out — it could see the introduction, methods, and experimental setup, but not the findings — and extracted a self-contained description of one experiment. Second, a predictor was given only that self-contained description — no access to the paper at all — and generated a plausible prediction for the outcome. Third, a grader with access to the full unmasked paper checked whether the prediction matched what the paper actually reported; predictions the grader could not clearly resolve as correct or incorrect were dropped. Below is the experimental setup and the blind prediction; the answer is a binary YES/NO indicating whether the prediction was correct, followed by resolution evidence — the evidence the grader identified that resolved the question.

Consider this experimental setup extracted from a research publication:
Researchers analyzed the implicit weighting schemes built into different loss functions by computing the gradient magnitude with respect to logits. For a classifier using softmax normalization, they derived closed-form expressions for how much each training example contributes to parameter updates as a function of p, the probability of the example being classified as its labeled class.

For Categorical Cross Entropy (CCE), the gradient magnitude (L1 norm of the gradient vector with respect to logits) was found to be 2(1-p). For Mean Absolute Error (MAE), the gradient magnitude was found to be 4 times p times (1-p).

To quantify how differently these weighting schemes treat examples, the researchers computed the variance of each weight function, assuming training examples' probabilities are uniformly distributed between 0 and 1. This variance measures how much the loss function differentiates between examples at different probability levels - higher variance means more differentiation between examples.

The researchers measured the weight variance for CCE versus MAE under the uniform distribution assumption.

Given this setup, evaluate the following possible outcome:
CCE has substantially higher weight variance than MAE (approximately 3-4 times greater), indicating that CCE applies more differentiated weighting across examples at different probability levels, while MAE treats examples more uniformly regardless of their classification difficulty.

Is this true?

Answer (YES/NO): YES